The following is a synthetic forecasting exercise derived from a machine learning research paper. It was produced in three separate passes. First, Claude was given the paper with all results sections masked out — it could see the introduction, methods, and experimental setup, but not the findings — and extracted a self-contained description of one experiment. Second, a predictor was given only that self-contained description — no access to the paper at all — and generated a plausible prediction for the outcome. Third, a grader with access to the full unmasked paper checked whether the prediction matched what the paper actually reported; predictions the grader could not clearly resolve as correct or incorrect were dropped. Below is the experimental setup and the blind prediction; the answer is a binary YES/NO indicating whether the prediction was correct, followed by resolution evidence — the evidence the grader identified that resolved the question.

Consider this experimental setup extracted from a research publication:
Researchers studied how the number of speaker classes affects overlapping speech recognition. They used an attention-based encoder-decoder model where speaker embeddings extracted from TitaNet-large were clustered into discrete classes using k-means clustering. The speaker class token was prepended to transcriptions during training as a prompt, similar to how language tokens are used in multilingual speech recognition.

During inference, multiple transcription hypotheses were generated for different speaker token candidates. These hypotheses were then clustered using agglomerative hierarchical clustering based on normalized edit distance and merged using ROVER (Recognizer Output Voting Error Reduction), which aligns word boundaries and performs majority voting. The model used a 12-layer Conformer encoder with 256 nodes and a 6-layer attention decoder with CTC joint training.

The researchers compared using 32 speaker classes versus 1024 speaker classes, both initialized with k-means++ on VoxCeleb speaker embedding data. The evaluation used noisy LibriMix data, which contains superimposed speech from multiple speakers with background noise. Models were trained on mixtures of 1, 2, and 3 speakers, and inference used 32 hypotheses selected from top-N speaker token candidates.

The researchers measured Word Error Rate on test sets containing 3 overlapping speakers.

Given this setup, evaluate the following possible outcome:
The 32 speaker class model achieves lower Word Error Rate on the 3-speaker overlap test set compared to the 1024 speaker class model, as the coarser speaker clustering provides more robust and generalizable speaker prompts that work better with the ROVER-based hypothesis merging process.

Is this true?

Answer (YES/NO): NO